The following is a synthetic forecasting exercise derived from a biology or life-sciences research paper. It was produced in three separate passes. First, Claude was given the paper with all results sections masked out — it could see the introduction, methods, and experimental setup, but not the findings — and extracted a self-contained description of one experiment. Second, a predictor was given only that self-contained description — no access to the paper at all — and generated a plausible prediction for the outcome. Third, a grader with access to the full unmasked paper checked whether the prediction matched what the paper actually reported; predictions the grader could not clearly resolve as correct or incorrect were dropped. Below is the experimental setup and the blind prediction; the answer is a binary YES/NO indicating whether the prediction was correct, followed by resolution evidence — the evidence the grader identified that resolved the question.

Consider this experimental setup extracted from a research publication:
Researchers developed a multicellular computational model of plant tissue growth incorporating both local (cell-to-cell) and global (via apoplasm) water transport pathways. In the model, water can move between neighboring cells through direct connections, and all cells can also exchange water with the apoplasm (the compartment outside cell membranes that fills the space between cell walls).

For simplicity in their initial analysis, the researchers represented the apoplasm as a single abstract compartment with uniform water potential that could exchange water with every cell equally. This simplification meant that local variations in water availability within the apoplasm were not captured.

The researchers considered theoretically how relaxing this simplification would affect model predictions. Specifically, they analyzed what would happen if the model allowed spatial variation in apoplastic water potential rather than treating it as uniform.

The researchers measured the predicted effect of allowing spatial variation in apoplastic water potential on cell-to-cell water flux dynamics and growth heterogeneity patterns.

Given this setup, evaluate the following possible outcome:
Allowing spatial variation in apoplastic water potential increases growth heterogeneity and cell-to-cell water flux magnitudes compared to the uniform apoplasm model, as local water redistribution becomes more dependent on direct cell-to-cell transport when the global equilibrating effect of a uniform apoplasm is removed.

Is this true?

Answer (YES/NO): YES